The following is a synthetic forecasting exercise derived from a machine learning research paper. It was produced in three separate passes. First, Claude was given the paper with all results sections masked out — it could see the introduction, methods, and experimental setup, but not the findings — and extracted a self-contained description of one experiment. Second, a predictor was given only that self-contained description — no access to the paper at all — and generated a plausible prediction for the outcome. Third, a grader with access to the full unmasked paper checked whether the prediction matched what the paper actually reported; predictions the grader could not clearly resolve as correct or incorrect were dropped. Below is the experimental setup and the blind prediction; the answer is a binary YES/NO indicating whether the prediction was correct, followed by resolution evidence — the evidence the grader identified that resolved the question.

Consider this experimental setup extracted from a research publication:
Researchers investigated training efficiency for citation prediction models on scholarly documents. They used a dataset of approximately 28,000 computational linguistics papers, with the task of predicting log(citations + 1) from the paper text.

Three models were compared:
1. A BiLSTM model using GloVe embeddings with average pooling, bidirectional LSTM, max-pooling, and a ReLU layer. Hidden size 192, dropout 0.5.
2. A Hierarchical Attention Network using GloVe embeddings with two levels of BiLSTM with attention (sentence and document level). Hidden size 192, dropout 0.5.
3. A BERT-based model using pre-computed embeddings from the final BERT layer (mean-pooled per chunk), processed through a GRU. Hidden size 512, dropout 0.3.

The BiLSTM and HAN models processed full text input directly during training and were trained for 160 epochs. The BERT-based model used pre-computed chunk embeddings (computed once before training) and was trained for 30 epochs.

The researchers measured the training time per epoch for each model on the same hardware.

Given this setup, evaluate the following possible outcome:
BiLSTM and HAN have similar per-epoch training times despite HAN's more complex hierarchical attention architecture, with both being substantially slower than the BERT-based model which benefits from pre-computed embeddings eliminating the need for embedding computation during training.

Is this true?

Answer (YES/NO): NO